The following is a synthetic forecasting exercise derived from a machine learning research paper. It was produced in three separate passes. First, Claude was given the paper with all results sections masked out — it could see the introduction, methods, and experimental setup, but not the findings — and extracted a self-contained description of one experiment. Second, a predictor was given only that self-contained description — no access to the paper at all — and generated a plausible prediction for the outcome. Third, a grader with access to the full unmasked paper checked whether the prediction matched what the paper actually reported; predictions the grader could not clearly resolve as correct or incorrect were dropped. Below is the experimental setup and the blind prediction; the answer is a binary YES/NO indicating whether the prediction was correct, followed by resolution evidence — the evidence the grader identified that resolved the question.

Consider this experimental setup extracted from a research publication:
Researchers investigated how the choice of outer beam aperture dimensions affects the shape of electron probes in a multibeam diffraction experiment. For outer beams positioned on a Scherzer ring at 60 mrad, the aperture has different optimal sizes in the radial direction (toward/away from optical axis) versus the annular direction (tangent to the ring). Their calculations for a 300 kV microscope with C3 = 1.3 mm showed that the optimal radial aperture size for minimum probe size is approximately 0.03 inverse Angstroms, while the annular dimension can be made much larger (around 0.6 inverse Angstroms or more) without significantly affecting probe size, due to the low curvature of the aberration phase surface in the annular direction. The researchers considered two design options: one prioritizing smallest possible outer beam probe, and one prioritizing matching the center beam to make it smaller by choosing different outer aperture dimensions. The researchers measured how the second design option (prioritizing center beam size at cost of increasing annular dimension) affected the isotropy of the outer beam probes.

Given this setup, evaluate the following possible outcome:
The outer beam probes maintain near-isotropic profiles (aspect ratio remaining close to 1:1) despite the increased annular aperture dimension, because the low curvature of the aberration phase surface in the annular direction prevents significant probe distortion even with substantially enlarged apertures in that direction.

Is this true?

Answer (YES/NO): YES